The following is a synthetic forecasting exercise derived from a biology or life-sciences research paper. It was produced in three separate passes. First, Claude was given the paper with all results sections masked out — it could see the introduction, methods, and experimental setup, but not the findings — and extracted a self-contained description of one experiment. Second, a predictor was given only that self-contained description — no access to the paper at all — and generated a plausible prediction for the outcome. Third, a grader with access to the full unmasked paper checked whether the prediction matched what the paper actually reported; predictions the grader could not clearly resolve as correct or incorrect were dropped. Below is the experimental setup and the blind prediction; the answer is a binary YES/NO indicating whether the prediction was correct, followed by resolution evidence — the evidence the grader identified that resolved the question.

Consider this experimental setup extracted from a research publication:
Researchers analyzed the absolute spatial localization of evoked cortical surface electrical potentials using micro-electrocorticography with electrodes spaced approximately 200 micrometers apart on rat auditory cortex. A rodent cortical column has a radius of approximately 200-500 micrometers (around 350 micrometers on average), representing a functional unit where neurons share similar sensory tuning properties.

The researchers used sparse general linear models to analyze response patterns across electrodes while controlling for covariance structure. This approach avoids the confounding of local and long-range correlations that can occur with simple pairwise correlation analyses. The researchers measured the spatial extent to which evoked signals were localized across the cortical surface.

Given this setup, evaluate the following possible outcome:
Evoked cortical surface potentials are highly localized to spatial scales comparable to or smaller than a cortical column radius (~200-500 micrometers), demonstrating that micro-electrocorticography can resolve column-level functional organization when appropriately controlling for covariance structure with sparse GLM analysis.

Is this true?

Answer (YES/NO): YES